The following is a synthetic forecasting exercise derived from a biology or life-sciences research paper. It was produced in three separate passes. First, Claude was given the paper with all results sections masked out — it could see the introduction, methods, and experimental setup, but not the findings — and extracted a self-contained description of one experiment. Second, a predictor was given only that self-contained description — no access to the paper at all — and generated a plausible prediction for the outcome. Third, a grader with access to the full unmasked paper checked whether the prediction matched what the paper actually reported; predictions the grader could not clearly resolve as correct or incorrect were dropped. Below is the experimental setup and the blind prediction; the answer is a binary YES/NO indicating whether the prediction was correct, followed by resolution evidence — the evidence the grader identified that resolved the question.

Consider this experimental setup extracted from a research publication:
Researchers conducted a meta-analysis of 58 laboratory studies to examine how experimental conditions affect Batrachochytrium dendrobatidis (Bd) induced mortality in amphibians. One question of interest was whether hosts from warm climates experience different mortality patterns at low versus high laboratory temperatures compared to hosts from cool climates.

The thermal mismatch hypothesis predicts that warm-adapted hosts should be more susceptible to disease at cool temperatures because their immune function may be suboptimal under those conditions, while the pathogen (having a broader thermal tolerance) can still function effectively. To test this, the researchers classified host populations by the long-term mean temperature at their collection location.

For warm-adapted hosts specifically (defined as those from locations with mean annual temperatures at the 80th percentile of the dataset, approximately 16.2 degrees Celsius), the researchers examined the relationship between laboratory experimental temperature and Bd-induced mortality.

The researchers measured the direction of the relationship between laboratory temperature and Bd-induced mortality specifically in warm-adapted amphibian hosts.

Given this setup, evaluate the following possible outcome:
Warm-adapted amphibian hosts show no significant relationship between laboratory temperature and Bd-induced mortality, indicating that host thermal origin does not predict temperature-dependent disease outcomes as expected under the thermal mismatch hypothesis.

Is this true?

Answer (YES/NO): NO